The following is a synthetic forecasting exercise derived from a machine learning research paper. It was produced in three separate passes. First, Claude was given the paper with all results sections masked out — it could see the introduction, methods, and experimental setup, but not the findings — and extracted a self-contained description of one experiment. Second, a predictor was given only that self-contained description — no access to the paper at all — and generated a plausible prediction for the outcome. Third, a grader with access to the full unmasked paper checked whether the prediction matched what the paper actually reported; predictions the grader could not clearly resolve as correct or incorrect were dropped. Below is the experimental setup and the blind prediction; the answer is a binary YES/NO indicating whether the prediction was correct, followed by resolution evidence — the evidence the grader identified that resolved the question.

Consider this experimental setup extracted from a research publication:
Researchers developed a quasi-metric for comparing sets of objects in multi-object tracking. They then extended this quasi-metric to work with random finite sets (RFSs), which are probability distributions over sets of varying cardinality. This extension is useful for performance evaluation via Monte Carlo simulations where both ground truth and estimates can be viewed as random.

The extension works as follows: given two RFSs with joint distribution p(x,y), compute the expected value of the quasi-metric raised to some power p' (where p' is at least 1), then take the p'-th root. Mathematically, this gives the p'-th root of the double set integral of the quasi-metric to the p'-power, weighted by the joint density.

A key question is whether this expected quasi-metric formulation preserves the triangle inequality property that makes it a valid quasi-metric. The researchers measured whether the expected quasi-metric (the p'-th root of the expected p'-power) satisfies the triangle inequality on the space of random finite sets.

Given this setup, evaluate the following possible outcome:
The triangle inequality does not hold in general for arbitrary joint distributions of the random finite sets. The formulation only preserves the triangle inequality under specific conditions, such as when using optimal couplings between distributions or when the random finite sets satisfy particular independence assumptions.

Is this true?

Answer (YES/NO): NO